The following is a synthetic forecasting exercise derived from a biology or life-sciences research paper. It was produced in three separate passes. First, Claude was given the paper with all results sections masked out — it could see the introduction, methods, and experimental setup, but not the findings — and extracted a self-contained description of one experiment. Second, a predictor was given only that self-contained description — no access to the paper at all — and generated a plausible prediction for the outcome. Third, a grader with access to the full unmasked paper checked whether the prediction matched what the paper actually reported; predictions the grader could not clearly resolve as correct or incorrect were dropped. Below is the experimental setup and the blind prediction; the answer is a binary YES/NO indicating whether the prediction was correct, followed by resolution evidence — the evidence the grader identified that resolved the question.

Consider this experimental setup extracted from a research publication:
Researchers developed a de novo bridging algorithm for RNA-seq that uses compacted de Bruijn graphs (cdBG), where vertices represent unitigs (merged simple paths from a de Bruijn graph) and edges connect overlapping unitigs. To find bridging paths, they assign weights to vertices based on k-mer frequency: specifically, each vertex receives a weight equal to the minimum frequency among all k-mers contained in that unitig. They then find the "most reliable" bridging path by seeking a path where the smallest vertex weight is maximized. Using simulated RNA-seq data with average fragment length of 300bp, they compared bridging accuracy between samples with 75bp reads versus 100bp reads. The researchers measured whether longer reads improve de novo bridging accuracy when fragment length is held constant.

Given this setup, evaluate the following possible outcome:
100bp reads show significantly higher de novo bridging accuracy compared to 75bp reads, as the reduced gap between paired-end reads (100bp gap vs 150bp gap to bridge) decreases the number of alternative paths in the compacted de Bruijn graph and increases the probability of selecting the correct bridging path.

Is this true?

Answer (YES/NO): NO